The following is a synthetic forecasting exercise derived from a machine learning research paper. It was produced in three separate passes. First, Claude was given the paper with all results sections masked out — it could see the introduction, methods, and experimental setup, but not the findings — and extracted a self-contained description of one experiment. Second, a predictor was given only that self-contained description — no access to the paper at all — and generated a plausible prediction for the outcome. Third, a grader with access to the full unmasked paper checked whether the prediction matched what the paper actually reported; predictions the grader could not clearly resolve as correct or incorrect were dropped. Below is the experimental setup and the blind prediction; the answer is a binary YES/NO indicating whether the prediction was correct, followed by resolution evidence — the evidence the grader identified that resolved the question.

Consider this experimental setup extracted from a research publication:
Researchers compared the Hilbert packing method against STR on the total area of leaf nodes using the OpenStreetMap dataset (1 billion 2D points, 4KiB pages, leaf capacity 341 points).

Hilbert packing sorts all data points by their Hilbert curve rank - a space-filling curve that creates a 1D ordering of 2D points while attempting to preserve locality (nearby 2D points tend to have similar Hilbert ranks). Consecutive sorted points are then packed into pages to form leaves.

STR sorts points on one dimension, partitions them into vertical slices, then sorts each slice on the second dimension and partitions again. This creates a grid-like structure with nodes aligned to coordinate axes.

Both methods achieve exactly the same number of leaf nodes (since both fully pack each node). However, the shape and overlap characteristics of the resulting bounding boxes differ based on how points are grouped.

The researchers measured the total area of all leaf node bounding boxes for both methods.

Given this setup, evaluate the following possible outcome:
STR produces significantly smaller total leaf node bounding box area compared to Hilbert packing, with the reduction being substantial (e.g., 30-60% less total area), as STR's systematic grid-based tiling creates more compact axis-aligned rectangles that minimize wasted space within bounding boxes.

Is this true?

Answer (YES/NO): NO